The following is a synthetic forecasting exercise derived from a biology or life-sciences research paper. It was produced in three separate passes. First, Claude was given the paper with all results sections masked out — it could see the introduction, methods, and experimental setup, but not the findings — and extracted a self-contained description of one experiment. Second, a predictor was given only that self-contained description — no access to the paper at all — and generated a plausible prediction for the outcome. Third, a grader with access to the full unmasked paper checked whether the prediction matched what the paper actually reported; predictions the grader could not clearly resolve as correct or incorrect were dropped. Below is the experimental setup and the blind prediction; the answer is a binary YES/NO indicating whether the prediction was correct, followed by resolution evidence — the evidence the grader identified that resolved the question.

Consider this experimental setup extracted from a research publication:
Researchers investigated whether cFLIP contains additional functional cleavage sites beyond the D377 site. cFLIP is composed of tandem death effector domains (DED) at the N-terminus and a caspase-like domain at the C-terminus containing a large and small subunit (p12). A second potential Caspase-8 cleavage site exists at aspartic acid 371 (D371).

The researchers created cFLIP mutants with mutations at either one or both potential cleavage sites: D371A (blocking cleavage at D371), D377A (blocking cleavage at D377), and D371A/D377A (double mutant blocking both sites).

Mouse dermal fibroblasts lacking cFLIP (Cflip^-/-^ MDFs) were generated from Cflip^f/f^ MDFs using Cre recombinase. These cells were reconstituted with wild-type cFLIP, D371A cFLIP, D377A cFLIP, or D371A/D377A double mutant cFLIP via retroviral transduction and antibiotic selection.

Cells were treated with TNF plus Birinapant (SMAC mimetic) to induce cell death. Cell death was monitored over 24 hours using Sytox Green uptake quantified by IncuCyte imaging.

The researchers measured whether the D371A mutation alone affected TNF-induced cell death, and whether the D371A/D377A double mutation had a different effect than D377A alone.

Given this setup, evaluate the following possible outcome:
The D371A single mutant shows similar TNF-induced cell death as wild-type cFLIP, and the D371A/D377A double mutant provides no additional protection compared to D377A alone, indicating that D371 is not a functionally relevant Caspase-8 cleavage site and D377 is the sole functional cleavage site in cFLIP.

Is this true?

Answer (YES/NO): YES